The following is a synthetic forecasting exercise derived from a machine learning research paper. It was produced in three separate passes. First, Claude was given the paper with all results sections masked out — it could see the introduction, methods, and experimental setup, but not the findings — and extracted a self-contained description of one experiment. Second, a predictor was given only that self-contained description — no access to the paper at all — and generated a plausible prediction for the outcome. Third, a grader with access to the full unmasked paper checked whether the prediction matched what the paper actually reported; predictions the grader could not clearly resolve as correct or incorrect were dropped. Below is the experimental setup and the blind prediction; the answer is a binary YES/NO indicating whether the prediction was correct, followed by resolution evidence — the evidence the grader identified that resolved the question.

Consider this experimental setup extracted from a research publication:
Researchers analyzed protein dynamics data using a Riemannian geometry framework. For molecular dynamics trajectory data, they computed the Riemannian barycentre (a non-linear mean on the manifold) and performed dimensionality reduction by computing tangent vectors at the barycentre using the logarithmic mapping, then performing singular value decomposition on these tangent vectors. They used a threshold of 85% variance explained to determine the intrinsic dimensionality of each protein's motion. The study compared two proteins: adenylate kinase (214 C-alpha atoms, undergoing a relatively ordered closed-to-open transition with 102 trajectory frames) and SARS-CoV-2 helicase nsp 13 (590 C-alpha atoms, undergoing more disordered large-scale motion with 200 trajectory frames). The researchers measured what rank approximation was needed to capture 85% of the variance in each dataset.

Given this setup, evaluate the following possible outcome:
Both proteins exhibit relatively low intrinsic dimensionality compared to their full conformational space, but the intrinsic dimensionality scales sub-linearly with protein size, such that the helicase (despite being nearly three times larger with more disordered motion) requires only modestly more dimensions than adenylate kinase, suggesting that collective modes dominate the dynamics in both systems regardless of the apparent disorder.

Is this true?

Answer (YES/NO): NO